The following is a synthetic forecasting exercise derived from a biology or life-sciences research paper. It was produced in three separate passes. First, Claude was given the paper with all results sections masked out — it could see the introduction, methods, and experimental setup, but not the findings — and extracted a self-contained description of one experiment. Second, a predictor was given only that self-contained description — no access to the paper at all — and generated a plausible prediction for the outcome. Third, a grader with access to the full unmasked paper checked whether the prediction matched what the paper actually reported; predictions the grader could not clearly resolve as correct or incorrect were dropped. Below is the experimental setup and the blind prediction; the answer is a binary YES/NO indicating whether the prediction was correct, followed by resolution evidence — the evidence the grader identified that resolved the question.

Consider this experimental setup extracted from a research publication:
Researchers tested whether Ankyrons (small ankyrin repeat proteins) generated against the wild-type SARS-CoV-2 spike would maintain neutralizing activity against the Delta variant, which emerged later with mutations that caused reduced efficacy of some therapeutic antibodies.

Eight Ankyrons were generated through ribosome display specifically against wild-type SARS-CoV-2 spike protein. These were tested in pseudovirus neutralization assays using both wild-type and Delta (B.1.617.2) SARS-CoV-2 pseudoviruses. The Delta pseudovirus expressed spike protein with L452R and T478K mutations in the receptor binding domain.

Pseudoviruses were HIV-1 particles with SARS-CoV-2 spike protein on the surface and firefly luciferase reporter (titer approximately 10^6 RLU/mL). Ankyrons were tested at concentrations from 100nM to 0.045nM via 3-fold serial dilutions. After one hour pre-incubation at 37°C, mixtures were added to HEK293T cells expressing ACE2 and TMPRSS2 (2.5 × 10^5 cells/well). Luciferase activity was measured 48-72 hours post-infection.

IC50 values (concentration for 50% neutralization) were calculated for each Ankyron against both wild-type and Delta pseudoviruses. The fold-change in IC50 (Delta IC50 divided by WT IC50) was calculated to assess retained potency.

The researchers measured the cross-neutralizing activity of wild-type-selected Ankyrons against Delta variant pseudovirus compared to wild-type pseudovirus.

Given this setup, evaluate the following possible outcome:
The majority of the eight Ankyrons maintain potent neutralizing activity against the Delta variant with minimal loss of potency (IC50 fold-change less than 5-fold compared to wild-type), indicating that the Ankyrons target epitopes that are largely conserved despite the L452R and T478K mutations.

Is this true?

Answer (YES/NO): NO